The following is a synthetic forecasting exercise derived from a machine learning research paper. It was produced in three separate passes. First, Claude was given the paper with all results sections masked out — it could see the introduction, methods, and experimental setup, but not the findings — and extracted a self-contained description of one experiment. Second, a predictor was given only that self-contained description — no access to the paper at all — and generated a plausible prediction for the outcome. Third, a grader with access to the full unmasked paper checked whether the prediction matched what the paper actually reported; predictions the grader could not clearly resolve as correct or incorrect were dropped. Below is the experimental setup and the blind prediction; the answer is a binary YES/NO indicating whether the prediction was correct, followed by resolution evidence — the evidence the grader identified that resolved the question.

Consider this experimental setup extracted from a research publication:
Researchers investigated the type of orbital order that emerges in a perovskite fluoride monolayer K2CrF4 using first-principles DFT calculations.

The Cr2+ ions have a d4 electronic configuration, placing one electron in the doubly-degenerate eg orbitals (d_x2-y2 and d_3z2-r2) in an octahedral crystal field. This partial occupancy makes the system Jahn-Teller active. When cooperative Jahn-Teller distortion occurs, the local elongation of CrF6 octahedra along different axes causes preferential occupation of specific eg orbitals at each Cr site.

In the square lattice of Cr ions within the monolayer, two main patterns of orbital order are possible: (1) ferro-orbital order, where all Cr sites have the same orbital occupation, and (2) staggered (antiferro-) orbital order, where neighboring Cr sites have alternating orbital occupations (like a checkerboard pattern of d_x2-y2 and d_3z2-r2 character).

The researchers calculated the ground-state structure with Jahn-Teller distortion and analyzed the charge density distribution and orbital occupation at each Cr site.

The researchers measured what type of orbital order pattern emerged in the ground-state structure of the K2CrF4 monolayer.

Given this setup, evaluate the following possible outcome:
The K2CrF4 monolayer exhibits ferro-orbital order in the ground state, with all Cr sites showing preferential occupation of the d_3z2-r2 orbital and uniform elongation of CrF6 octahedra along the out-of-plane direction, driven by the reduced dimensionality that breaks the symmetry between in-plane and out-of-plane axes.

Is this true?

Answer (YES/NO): NO